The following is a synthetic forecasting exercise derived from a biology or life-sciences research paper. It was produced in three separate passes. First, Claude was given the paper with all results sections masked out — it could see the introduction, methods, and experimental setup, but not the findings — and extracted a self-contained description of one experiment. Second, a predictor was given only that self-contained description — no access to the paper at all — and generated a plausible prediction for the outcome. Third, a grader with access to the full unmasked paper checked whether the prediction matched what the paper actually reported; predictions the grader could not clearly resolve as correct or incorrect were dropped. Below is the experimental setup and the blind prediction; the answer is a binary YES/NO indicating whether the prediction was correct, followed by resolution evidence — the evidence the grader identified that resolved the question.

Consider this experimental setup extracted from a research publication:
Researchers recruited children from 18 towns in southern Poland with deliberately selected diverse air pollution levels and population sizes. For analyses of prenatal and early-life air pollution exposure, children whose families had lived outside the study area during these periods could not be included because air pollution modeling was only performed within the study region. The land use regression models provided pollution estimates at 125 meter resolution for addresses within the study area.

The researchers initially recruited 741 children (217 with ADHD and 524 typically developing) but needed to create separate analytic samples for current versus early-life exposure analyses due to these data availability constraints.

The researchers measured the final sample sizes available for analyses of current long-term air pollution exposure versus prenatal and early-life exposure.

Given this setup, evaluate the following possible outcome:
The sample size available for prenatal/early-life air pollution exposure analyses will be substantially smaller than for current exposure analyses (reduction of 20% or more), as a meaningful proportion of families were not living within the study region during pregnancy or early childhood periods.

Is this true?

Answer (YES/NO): NO